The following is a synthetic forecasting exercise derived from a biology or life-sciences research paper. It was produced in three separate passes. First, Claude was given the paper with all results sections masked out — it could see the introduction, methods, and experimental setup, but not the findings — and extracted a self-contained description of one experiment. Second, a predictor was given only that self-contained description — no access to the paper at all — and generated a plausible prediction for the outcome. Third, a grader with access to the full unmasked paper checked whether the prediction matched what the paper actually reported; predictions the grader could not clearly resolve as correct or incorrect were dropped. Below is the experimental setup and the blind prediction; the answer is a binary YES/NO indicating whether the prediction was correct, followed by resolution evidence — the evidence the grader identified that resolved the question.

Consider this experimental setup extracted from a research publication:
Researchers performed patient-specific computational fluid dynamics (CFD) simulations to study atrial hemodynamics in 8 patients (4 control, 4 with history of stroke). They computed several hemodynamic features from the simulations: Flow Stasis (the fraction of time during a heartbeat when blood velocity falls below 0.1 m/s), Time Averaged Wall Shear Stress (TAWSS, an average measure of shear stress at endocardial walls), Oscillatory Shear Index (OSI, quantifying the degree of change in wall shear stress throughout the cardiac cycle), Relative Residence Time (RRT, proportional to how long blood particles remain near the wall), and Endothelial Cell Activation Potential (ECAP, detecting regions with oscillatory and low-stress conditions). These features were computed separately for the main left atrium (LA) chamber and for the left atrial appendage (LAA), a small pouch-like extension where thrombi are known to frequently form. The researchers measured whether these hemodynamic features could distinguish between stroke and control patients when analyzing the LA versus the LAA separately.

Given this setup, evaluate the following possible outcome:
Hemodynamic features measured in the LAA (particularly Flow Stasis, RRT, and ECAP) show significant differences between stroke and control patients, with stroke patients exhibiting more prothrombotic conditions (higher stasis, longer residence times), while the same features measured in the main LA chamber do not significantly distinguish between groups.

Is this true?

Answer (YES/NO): NO